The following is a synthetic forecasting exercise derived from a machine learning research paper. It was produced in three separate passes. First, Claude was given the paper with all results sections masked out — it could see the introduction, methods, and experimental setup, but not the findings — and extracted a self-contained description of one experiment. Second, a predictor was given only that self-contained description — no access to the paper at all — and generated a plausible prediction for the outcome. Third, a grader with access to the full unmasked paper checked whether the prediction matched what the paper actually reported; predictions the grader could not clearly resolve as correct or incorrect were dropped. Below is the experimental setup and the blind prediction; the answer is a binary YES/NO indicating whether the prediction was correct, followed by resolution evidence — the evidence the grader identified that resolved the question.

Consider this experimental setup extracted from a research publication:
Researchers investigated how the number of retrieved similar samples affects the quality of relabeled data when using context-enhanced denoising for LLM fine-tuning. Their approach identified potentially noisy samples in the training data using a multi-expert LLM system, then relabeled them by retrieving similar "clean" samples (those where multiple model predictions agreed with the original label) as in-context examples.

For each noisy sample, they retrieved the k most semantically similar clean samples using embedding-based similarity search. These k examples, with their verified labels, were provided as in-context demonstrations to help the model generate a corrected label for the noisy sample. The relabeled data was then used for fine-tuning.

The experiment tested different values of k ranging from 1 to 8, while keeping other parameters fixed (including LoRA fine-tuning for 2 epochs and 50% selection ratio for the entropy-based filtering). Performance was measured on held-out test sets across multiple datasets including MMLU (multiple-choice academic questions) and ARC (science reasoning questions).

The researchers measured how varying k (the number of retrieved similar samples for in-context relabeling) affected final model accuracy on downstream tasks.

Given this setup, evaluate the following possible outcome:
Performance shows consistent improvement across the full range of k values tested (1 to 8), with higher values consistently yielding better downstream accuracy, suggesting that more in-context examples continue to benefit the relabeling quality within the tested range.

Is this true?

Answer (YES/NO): NO